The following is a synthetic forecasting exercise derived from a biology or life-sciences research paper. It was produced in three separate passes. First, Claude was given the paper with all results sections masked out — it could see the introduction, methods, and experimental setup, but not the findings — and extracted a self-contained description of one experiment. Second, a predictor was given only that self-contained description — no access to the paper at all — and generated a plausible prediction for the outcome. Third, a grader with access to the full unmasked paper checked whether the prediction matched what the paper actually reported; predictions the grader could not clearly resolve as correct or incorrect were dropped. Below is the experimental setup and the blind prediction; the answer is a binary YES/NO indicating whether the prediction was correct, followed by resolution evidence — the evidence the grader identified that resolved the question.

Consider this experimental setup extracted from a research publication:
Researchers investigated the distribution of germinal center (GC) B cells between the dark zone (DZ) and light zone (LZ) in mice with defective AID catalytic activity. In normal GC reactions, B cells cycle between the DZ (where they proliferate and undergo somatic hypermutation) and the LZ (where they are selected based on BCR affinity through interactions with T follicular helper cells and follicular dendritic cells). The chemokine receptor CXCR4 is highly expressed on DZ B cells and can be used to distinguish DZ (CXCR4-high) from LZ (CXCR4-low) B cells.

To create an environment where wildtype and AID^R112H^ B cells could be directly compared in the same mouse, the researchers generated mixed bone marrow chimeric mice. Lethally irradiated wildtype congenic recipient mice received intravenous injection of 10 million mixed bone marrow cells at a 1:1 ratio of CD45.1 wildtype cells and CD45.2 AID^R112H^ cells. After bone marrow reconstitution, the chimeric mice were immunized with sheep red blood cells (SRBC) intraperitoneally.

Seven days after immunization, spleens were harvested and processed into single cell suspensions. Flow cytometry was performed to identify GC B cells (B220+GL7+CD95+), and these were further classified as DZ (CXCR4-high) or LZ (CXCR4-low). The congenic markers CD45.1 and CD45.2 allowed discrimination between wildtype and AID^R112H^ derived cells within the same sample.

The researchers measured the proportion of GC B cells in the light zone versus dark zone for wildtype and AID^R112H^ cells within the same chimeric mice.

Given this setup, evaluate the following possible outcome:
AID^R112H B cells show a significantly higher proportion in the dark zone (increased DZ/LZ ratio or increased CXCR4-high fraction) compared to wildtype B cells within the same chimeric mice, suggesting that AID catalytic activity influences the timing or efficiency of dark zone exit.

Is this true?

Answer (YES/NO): NO